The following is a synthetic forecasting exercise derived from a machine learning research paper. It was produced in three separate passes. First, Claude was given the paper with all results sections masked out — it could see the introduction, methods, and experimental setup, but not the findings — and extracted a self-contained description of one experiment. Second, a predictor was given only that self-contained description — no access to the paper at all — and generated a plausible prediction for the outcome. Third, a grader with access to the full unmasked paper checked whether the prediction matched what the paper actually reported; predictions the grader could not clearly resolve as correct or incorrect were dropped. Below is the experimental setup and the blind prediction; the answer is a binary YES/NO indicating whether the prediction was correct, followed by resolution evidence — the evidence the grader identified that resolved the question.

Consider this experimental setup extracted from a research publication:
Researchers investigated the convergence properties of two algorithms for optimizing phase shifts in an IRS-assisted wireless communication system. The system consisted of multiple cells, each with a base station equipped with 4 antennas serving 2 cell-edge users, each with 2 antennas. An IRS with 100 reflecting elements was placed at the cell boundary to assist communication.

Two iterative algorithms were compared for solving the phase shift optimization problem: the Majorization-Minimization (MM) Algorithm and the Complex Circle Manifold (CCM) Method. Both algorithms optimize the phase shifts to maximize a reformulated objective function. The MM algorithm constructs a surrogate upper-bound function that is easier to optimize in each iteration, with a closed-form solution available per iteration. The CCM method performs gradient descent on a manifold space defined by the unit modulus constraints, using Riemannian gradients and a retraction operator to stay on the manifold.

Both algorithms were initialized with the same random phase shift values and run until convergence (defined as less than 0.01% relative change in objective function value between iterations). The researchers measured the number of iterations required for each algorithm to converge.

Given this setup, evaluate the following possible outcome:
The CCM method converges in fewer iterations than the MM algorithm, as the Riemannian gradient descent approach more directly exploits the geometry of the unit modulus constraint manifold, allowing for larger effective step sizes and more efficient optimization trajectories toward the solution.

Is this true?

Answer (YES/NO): NO